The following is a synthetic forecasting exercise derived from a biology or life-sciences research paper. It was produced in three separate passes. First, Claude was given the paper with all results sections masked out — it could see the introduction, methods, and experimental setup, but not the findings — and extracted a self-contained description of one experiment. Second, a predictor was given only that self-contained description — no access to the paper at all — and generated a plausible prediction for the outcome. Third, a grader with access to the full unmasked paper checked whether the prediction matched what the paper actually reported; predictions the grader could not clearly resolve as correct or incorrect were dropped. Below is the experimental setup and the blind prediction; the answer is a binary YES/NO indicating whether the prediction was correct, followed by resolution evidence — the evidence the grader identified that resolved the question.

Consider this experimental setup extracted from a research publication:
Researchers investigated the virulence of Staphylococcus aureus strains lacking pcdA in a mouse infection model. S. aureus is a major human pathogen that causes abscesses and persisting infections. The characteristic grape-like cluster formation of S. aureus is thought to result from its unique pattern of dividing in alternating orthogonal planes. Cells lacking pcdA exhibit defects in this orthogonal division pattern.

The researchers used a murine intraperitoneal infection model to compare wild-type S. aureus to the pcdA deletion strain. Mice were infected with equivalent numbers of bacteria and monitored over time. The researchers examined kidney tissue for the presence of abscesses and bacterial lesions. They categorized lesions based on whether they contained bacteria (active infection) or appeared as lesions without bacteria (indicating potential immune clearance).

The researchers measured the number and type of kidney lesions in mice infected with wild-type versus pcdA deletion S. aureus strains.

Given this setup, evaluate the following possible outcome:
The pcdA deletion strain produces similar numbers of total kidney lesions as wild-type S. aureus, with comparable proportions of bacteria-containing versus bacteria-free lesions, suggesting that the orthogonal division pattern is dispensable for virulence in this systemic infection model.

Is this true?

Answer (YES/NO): NO